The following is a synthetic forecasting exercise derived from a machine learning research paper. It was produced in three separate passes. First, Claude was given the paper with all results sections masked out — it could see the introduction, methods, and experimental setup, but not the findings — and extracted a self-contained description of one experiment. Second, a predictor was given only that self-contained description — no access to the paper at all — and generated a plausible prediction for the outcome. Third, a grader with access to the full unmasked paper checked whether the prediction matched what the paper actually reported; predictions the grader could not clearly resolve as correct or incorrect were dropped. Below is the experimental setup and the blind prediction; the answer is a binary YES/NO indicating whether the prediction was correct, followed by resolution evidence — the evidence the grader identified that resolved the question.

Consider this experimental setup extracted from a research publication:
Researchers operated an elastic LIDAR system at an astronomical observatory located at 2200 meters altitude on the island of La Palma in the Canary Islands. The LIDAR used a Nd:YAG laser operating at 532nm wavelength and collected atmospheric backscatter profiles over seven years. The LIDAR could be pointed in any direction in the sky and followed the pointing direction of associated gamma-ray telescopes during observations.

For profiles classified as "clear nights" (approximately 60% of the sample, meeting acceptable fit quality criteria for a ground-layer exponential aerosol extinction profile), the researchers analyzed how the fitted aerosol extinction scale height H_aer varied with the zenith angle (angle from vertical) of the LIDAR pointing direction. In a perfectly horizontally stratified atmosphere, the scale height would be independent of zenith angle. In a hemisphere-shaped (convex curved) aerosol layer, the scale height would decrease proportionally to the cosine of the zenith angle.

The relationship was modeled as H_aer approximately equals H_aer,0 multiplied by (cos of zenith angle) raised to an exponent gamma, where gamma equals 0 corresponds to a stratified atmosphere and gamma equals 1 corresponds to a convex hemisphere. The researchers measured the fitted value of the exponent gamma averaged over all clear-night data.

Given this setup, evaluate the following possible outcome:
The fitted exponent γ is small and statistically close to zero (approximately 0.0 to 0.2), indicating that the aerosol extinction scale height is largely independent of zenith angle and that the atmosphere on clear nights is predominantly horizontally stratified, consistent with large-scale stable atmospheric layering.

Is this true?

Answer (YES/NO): NO